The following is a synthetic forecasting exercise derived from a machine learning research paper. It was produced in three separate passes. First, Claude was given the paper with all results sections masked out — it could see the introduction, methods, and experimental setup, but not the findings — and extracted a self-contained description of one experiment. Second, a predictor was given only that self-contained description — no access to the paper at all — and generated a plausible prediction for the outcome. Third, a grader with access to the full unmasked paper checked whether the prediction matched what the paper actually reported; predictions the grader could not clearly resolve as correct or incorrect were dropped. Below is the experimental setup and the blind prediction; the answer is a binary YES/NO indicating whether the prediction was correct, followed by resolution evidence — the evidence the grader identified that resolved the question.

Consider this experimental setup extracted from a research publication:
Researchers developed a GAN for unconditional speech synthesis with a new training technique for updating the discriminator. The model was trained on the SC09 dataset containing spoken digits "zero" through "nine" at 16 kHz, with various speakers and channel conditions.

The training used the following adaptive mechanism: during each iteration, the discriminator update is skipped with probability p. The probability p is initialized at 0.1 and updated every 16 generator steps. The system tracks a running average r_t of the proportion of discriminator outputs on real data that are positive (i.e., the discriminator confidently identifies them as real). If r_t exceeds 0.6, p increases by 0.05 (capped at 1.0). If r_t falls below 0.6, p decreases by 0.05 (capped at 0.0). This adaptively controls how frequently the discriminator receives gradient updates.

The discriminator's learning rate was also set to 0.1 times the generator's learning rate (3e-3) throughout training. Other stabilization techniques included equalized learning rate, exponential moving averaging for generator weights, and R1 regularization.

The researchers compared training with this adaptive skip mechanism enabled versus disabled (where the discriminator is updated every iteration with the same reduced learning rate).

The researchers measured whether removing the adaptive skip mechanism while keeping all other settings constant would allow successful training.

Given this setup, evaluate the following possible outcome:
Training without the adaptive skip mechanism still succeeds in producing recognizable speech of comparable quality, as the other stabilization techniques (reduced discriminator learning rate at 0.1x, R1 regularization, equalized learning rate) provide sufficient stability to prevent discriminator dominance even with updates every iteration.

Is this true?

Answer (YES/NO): NO